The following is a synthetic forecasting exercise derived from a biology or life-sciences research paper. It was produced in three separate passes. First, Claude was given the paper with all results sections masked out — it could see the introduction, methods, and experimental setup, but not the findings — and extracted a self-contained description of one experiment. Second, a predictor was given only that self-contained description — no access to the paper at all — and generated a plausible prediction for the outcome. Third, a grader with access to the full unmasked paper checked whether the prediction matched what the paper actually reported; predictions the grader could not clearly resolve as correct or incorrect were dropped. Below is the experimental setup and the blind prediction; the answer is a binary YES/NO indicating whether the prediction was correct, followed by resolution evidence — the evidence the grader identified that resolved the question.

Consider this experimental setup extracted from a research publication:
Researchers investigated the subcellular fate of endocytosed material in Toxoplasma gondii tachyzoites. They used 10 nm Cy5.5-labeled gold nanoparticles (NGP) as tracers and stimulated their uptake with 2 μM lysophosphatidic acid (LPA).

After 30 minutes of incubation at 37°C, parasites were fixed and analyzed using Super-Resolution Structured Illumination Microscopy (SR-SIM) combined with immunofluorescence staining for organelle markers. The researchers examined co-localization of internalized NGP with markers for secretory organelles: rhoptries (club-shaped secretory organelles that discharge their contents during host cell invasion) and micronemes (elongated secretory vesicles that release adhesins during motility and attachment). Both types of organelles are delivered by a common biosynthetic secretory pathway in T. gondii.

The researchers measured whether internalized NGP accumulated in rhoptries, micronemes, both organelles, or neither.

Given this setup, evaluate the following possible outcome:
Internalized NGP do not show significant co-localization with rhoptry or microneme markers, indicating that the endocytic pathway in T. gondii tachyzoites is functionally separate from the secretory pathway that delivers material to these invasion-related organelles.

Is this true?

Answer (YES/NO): NO